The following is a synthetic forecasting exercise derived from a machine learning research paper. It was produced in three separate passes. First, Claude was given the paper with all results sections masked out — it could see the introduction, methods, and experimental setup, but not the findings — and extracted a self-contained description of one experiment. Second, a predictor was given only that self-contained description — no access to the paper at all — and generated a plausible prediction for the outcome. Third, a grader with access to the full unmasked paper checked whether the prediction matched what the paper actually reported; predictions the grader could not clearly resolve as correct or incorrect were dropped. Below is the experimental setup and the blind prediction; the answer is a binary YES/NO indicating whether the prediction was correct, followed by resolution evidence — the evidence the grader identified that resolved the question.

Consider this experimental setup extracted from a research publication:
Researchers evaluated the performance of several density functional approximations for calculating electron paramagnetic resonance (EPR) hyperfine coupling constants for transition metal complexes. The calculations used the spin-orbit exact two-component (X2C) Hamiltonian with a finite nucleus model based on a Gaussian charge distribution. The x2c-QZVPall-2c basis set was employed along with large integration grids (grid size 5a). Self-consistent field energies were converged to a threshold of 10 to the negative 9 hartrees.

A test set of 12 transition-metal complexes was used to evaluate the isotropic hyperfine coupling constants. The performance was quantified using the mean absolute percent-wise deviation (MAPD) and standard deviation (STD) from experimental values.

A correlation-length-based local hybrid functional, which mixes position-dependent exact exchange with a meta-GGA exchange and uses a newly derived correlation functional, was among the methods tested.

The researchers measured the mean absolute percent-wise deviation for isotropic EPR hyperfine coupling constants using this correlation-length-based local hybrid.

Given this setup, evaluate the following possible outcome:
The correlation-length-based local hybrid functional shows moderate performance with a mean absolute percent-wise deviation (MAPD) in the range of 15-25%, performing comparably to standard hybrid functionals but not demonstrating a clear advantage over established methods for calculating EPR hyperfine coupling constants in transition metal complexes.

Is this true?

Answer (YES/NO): NO